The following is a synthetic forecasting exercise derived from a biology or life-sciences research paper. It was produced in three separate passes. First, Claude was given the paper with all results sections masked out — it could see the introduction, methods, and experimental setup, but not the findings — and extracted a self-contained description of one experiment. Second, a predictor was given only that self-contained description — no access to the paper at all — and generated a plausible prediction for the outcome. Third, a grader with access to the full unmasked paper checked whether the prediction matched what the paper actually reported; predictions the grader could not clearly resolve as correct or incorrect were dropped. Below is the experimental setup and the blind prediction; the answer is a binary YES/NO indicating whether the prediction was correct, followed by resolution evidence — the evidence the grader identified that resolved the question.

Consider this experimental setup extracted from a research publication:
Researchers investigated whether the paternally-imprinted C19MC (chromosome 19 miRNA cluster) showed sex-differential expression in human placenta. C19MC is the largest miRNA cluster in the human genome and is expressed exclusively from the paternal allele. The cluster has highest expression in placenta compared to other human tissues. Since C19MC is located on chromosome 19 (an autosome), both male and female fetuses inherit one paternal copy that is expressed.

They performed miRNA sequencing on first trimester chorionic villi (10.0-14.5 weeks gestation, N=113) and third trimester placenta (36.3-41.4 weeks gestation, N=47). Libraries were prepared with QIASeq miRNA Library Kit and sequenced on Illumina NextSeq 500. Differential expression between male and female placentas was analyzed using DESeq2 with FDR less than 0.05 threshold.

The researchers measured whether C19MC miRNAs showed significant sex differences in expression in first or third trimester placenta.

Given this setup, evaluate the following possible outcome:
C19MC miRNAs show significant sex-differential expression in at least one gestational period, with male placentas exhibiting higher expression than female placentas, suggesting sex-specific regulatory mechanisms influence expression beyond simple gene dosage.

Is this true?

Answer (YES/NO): NO